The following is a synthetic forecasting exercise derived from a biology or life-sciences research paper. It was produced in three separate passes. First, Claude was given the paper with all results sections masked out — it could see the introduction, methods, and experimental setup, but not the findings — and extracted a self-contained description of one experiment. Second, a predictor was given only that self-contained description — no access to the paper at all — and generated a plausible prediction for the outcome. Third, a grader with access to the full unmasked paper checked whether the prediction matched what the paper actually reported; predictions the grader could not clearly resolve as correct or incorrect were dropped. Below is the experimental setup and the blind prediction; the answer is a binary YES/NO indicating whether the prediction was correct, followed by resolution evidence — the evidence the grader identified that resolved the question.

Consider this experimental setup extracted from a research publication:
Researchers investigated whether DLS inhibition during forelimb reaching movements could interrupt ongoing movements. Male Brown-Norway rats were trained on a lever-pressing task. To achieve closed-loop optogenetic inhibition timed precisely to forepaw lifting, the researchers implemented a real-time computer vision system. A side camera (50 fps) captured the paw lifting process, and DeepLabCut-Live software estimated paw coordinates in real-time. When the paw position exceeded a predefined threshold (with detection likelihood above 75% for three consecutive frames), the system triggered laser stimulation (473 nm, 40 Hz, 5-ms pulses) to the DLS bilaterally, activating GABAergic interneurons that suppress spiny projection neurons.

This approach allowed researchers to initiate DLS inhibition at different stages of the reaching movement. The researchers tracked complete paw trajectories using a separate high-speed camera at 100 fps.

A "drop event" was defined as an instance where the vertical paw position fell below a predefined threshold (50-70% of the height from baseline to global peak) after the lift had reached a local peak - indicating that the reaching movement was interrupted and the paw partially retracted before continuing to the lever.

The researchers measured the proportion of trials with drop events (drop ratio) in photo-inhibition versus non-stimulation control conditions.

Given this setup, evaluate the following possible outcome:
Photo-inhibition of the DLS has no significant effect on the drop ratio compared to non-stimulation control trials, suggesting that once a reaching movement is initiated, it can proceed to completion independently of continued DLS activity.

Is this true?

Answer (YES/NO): NO